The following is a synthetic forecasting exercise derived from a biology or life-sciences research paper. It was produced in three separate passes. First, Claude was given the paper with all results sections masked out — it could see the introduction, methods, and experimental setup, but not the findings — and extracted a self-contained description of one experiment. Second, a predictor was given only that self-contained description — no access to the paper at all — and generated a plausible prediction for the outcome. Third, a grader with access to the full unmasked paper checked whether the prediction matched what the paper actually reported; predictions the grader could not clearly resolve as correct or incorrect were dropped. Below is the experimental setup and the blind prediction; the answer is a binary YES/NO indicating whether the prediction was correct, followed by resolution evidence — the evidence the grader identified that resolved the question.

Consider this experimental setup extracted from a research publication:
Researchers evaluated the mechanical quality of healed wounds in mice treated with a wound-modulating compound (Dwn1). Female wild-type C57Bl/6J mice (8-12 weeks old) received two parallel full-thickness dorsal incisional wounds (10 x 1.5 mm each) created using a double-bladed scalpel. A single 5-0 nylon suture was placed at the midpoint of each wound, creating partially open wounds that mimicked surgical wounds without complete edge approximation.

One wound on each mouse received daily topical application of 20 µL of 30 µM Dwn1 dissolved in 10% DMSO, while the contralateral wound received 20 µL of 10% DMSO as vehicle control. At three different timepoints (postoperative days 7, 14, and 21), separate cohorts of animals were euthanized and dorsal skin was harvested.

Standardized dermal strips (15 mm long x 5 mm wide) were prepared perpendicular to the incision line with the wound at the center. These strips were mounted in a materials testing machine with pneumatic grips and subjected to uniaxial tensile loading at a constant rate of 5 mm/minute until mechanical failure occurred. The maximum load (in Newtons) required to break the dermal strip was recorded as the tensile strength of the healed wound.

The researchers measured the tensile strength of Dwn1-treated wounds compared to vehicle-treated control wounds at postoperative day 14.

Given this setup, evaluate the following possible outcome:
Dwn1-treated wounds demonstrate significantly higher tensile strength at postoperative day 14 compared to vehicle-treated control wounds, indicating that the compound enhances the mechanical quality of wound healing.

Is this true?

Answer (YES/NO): YES